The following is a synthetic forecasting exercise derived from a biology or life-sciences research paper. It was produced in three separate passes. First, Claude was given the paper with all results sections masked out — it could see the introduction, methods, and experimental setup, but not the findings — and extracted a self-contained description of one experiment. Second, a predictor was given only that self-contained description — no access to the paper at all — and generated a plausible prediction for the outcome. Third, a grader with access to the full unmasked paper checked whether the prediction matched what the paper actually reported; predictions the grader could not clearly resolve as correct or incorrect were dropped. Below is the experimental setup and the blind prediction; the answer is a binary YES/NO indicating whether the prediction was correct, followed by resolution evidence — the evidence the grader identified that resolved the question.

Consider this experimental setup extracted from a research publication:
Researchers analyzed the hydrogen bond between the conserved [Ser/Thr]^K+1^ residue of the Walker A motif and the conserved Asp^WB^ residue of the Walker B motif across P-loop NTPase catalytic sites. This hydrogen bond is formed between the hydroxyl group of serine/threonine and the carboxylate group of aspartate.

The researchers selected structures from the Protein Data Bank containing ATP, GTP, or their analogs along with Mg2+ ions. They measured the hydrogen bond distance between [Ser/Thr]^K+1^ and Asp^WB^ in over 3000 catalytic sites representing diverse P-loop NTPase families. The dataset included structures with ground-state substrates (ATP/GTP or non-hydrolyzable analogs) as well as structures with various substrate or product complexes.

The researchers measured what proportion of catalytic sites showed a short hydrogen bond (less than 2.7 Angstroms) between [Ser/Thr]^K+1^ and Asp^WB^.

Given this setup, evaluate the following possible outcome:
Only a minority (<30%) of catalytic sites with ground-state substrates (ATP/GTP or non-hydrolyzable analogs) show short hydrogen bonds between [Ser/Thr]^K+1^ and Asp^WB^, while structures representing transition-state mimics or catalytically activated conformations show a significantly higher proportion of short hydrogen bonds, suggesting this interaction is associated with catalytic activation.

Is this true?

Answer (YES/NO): NO